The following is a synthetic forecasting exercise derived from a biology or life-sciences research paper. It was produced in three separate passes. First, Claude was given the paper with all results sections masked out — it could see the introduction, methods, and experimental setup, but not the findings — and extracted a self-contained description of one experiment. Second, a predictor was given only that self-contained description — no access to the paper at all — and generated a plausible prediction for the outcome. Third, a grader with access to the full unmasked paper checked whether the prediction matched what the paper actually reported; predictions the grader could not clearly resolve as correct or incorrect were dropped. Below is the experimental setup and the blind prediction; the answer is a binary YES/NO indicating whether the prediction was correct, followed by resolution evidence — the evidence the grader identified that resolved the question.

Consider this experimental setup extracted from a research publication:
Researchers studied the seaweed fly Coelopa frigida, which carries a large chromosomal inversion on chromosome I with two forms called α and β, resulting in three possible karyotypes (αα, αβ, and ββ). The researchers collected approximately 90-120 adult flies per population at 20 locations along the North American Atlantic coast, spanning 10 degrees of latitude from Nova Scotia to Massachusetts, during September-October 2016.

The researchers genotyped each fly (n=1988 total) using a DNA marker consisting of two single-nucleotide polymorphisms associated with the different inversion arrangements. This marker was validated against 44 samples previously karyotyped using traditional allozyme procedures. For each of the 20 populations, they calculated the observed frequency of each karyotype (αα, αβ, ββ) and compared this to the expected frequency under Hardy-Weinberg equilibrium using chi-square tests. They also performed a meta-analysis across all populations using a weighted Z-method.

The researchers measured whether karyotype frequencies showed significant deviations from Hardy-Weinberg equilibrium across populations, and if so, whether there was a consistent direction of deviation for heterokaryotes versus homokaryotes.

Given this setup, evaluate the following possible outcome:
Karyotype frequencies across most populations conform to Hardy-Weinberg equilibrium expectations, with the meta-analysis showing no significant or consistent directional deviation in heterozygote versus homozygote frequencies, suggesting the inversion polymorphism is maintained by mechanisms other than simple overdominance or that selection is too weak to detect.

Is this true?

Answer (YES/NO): NO